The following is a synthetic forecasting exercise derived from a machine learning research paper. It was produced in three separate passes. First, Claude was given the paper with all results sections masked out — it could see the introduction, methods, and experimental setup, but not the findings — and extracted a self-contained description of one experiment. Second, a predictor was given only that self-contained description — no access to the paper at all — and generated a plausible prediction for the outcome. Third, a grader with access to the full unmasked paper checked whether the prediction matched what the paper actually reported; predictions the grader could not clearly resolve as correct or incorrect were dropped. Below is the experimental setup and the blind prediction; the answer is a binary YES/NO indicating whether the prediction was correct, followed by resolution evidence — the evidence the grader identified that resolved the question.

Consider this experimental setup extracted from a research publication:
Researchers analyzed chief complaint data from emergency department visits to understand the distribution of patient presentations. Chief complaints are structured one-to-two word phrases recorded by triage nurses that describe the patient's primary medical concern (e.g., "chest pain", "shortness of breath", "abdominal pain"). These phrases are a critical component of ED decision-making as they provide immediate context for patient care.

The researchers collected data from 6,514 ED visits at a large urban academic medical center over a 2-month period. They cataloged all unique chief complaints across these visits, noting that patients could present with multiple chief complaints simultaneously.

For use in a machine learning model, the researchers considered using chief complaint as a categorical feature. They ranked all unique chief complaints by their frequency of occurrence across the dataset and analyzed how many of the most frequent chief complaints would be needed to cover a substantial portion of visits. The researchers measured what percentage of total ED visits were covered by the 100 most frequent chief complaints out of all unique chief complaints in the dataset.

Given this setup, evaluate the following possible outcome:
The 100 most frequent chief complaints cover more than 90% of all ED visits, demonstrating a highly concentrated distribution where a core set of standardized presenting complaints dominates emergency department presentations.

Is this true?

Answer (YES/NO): NO